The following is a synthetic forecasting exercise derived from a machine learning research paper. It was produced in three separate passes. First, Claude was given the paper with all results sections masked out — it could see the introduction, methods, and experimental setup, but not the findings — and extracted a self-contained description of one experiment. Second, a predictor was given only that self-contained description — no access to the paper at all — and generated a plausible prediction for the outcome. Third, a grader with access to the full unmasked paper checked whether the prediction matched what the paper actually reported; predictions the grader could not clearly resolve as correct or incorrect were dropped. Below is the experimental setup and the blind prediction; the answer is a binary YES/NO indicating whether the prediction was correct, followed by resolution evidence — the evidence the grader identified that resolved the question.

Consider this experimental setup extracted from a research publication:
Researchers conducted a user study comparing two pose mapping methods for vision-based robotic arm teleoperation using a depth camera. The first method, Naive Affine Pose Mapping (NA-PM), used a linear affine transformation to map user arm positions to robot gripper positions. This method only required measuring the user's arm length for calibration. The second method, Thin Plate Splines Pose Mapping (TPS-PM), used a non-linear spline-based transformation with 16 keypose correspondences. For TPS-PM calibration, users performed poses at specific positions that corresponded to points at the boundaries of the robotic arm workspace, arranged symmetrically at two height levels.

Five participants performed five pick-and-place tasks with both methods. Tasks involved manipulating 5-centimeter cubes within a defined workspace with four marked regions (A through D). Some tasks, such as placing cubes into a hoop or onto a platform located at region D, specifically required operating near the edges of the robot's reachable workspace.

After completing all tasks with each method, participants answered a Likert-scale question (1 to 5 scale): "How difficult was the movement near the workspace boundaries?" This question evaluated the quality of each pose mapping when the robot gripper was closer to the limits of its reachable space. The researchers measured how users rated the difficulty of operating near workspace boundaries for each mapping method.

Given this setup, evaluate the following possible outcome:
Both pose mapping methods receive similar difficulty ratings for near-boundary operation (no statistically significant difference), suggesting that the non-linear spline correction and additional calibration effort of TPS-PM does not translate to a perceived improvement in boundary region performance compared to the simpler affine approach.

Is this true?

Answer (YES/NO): NO